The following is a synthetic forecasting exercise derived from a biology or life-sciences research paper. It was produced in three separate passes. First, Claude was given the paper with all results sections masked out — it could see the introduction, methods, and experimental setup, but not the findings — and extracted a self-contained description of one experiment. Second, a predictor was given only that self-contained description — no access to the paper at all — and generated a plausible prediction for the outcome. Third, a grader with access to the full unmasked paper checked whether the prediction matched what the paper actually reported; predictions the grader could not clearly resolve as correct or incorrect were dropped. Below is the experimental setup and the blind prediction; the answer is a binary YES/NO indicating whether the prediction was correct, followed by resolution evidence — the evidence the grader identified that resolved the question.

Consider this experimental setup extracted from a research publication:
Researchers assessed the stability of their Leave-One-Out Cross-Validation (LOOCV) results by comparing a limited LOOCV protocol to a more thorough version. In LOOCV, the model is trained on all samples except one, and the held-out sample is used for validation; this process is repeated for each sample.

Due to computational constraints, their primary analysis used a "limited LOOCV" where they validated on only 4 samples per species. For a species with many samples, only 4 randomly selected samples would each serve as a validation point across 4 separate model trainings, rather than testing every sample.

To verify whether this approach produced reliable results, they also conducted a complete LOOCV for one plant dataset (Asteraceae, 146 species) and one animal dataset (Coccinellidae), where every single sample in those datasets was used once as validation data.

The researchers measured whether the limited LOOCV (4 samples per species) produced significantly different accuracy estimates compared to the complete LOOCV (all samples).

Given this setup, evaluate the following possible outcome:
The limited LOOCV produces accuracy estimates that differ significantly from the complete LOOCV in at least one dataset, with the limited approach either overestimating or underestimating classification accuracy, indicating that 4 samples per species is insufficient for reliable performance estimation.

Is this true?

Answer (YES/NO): NO